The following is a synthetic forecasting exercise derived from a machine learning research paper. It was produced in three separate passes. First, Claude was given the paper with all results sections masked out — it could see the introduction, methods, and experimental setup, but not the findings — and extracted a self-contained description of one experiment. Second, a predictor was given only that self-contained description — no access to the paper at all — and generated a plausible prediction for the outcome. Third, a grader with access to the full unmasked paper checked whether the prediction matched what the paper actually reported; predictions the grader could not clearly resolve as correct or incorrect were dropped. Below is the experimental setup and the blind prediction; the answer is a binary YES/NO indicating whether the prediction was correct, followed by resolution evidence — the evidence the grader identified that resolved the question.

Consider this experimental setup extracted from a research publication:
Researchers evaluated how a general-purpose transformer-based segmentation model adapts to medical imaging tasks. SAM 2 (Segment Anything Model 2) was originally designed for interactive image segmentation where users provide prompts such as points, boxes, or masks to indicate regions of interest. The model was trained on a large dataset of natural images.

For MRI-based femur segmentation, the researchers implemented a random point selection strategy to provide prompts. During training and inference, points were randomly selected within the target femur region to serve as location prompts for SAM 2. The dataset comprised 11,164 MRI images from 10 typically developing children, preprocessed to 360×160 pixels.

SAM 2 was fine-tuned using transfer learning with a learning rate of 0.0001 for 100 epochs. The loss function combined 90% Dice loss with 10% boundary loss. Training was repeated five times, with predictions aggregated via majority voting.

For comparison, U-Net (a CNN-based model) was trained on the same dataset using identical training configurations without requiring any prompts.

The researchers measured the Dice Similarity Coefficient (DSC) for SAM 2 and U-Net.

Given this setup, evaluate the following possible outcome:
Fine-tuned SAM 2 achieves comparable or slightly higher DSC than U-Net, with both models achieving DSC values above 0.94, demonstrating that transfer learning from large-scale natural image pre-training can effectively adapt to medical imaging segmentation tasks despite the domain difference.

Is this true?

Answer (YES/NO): NO